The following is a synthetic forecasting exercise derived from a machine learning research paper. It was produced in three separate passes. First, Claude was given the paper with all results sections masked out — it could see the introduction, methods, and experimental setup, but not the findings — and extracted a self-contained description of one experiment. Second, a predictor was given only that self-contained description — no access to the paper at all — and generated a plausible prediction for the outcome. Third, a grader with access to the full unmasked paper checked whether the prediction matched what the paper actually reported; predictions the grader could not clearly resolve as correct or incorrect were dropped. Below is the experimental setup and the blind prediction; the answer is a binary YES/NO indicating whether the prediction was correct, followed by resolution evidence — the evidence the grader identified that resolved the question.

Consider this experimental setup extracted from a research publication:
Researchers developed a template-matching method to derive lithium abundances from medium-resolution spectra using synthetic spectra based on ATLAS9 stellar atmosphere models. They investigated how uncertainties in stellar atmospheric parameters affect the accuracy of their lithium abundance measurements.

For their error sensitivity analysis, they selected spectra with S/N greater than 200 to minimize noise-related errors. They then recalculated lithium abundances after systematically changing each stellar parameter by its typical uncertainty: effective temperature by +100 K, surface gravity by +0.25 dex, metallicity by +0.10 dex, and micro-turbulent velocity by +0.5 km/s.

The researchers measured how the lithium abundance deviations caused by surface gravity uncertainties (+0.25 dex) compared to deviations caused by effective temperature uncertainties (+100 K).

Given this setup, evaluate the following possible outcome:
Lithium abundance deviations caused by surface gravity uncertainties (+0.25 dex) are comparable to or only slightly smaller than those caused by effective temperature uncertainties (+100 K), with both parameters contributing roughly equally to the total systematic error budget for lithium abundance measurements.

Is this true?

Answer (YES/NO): NO